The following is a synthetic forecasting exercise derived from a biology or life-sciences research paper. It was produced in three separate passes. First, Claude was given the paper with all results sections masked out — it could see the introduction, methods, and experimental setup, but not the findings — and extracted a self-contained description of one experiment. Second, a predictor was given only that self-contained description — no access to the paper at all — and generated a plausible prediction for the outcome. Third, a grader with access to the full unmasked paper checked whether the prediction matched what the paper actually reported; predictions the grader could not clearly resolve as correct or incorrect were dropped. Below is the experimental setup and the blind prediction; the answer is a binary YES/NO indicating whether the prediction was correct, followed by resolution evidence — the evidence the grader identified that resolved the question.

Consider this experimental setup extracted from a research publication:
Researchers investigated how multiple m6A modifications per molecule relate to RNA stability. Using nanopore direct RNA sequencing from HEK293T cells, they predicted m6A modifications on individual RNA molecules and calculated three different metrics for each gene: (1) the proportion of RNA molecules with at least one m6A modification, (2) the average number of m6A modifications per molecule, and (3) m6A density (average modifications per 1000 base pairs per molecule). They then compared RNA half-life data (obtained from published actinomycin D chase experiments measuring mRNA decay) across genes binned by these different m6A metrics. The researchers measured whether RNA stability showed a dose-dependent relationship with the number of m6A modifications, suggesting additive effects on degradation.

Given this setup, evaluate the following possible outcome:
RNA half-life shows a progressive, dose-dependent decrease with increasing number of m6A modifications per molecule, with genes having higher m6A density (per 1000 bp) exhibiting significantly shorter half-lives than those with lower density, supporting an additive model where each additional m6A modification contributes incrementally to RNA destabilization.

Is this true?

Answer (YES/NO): YES